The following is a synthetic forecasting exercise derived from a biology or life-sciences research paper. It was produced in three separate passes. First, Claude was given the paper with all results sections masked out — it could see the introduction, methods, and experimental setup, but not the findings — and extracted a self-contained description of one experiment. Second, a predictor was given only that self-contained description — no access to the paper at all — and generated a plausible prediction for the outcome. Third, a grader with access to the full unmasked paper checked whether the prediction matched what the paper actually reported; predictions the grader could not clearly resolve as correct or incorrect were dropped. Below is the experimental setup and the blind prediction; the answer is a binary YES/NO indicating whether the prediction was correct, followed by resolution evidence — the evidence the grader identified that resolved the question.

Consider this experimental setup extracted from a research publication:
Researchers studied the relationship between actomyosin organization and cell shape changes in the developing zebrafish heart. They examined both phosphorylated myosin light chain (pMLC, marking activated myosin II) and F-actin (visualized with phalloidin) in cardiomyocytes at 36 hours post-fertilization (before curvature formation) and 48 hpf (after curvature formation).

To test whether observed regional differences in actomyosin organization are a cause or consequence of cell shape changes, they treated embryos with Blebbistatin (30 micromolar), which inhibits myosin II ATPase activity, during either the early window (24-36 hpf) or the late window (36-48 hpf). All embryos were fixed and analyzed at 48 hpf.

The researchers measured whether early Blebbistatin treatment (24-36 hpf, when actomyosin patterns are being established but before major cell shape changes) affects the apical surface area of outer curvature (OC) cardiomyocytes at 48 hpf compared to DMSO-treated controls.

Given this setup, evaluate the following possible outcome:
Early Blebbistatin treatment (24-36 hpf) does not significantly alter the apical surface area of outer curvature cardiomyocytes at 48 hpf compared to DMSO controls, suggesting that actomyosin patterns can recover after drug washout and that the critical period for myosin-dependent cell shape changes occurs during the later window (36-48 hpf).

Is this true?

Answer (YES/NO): NO